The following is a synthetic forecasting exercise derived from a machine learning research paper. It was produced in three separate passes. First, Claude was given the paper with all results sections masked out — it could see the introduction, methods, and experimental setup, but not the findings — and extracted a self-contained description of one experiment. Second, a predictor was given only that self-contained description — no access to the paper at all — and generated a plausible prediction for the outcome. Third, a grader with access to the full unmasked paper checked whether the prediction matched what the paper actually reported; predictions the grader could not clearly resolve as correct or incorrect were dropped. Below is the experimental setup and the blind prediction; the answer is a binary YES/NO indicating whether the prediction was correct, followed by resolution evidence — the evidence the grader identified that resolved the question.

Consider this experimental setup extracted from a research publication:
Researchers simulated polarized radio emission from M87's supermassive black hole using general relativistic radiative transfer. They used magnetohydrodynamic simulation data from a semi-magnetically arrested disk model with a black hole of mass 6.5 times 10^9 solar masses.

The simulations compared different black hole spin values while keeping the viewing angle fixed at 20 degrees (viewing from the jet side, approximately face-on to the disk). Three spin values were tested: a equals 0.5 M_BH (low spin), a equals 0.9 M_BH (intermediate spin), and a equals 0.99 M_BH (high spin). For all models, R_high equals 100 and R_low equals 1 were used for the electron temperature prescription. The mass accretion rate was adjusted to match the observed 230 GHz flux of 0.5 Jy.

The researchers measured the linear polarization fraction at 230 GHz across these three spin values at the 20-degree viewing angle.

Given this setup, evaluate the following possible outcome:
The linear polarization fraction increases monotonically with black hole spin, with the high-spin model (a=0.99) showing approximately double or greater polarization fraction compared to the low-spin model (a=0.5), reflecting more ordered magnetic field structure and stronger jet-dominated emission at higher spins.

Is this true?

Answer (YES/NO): YES